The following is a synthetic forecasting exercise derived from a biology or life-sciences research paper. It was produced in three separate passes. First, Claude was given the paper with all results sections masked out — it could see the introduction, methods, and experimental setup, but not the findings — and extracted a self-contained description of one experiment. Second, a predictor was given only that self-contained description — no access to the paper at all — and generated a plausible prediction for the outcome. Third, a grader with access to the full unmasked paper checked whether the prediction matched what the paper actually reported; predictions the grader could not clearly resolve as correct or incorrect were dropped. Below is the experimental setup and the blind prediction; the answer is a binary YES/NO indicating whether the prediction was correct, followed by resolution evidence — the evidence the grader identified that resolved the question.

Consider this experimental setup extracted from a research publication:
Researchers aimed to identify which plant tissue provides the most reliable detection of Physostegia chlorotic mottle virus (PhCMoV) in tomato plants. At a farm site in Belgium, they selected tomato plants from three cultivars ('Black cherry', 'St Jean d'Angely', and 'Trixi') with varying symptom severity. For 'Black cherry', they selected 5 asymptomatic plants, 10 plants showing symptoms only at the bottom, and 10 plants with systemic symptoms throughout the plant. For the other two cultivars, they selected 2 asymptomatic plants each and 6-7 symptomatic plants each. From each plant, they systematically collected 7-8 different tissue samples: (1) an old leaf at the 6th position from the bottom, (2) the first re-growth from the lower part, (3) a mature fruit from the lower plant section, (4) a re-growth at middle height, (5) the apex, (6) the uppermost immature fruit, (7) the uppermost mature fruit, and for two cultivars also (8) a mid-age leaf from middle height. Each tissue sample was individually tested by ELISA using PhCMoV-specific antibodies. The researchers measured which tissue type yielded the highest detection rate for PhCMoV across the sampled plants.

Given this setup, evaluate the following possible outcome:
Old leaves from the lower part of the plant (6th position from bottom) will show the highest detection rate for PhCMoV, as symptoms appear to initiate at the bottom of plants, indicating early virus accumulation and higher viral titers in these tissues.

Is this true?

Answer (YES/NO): NO